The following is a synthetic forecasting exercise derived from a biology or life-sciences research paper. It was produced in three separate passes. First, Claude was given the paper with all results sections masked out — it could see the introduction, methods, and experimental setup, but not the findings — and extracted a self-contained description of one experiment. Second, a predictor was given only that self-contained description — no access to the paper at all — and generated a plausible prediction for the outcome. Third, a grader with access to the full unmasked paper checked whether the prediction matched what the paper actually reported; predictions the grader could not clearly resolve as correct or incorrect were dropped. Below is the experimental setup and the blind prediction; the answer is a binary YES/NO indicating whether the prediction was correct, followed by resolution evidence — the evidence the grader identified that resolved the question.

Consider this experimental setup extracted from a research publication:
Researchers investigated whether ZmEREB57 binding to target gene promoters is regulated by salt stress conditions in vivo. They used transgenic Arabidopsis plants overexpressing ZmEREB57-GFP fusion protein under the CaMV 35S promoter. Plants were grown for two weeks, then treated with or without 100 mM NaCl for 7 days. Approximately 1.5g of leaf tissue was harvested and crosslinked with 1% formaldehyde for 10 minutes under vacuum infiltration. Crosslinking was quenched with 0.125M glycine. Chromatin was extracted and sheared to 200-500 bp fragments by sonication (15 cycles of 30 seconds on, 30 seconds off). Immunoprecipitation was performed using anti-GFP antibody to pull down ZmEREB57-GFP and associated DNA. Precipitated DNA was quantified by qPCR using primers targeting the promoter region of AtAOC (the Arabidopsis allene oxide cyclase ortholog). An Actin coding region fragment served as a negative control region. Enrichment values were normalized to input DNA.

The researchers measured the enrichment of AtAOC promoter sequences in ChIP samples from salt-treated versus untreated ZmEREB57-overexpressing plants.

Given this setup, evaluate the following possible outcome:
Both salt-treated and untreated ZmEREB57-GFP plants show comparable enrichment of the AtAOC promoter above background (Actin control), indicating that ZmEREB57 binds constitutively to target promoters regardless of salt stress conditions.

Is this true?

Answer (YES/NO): NO